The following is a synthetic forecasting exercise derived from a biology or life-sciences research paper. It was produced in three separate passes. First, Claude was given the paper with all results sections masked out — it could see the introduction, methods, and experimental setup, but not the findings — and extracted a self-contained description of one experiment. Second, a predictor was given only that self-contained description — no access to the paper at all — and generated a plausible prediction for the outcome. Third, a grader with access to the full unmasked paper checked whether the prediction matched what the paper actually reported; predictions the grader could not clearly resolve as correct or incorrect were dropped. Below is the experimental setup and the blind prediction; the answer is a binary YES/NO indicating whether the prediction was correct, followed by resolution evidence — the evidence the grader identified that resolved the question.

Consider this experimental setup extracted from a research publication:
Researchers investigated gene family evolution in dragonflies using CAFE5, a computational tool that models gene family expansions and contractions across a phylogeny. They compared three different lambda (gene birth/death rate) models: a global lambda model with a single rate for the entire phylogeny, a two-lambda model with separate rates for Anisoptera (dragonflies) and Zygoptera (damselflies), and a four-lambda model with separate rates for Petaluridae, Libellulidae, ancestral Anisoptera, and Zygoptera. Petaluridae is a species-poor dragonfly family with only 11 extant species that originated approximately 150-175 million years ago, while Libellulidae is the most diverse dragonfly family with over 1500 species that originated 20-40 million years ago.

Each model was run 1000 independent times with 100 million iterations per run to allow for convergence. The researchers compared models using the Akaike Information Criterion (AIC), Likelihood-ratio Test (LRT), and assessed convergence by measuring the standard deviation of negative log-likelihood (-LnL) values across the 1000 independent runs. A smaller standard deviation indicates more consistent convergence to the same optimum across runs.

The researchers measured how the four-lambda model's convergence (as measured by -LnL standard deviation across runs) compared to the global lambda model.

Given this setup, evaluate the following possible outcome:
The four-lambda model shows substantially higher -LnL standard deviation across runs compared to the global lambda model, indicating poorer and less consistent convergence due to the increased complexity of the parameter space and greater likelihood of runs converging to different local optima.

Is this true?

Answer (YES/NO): YES